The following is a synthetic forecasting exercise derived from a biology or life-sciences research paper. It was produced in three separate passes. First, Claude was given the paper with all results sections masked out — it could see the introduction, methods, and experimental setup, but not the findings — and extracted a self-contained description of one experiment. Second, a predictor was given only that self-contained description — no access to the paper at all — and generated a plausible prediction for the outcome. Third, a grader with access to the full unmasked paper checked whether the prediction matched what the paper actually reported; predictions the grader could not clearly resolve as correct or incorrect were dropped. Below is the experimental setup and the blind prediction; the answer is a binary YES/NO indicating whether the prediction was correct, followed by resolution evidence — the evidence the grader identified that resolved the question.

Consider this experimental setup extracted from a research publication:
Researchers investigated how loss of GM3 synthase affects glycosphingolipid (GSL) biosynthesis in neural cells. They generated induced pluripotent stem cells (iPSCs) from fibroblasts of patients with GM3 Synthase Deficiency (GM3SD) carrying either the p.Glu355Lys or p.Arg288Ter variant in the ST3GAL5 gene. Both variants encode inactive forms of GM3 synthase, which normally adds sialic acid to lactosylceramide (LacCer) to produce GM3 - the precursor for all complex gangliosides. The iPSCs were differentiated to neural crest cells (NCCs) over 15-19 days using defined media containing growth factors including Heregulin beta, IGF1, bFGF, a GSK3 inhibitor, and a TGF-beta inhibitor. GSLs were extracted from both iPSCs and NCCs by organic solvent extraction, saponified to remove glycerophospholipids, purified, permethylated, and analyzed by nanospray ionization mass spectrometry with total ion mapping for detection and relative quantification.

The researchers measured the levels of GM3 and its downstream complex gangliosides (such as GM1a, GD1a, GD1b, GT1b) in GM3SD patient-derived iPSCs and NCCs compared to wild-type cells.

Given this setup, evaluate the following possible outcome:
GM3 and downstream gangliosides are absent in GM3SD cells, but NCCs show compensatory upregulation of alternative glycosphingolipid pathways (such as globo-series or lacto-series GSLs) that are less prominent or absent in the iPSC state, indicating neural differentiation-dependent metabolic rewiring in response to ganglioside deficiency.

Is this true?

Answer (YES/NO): NO